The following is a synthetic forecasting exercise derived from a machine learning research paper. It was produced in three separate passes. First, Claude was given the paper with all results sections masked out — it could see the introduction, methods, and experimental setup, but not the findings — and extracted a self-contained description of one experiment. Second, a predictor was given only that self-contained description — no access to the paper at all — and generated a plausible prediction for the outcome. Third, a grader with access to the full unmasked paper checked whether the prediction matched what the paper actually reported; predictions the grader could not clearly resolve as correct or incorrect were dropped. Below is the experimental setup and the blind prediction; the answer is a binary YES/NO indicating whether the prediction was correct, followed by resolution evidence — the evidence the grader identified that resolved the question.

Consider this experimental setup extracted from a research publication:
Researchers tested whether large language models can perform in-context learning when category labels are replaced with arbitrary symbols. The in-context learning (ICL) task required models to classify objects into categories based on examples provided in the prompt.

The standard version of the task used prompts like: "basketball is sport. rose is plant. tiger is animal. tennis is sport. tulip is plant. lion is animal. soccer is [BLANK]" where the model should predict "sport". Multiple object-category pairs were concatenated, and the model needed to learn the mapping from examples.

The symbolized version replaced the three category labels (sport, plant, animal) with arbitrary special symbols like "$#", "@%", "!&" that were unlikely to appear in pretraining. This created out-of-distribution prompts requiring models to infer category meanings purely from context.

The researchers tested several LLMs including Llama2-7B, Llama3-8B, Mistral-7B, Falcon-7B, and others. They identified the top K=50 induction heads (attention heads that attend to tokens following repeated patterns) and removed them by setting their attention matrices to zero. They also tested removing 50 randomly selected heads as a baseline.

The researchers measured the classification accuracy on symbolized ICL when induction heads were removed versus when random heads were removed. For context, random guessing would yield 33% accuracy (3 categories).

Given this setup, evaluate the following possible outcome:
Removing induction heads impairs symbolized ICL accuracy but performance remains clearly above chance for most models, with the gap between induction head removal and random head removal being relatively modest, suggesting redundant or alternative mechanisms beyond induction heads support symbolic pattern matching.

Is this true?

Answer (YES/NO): NO